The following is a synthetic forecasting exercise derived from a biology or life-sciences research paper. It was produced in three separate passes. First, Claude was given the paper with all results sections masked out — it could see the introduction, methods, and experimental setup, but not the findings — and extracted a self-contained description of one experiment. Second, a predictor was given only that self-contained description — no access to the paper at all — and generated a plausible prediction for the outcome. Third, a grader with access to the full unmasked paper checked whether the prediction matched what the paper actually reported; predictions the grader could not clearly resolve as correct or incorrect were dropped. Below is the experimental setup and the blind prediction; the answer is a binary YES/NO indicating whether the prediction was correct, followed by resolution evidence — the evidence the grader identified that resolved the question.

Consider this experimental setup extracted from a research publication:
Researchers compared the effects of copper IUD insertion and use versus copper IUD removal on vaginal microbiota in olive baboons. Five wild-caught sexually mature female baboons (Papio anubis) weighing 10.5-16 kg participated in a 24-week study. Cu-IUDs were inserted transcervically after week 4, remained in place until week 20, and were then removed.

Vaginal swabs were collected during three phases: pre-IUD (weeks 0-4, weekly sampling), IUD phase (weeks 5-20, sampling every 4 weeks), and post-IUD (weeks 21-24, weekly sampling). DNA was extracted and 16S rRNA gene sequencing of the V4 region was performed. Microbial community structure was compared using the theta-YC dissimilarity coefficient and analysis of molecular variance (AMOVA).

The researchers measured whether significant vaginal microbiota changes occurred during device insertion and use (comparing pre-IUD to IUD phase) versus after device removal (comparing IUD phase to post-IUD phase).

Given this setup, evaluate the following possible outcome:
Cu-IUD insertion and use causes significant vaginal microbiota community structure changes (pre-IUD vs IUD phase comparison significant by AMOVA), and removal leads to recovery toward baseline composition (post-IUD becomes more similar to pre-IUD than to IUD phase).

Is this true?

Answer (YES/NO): NO